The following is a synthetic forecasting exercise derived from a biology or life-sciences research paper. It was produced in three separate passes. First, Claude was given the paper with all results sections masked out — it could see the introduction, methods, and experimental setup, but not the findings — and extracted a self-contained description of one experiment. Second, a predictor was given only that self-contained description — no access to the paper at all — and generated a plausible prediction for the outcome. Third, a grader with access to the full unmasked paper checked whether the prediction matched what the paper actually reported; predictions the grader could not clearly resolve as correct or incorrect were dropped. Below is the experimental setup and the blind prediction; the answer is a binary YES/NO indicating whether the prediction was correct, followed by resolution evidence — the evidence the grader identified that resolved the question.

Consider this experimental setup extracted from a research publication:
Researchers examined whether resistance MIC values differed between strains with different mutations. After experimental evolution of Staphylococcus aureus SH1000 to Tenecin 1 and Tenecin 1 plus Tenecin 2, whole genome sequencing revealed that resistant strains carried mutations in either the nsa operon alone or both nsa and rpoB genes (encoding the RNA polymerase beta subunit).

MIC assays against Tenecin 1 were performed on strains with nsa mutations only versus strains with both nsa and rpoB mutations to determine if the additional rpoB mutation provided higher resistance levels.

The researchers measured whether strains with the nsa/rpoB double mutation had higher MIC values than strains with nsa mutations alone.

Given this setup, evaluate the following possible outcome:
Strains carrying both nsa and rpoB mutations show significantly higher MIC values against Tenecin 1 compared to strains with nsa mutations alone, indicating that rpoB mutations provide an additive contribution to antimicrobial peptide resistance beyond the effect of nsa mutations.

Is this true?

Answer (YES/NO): NO